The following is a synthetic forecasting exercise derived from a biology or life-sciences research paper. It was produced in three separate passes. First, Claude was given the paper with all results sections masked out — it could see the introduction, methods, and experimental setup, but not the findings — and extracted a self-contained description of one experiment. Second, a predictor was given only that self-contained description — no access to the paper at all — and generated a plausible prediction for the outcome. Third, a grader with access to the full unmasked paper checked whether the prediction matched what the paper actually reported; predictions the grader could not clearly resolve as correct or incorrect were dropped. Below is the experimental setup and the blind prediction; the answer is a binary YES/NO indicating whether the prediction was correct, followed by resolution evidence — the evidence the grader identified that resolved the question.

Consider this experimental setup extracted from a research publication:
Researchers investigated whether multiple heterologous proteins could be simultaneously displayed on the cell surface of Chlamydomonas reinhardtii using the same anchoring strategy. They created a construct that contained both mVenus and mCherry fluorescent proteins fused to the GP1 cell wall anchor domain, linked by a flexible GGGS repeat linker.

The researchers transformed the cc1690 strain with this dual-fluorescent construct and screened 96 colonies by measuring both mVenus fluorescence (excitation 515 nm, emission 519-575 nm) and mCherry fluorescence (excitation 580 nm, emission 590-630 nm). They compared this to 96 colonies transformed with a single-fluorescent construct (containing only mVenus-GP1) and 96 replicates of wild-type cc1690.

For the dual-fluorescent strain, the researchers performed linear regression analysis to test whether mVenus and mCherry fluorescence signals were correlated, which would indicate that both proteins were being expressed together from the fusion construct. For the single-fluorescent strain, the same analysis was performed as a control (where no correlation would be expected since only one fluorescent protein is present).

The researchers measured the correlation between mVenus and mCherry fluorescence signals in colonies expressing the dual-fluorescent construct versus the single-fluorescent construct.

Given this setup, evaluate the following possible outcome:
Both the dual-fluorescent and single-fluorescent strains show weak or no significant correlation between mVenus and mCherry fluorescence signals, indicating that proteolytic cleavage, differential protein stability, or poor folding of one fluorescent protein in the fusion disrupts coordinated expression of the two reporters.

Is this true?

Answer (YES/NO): NO